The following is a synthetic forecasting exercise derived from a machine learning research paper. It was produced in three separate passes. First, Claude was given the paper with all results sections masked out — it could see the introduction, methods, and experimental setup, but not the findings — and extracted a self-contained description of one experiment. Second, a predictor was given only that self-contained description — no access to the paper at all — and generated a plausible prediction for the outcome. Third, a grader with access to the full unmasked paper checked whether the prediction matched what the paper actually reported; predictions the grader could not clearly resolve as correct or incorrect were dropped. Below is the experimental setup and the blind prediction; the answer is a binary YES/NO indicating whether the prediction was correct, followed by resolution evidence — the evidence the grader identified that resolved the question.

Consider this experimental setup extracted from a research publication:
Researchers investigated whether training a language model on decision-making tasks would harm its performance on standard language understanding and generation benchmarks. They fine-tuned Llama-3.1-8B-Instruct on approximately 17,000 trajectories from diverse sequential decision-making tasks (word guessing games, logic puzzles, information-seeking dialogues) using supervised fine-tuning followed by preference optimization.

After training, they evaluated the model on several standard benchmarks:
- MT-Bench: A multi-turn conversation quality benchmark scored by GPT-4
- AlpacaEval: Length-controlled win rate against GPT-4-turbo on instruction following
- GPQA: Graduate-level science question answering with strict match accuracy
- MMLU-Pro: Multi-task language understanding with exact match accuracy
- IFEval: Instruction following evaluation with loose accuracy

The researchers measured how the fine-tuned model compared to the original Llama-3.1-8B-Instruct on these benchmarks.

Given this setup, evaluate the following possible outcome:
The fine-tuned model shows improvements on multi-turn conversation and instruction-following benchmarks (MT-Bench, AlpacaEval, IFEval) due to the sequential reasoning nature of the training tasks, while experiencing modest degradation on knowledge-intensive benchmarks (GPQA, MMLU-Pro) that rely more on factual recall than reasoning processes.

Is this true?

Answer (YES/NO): NO